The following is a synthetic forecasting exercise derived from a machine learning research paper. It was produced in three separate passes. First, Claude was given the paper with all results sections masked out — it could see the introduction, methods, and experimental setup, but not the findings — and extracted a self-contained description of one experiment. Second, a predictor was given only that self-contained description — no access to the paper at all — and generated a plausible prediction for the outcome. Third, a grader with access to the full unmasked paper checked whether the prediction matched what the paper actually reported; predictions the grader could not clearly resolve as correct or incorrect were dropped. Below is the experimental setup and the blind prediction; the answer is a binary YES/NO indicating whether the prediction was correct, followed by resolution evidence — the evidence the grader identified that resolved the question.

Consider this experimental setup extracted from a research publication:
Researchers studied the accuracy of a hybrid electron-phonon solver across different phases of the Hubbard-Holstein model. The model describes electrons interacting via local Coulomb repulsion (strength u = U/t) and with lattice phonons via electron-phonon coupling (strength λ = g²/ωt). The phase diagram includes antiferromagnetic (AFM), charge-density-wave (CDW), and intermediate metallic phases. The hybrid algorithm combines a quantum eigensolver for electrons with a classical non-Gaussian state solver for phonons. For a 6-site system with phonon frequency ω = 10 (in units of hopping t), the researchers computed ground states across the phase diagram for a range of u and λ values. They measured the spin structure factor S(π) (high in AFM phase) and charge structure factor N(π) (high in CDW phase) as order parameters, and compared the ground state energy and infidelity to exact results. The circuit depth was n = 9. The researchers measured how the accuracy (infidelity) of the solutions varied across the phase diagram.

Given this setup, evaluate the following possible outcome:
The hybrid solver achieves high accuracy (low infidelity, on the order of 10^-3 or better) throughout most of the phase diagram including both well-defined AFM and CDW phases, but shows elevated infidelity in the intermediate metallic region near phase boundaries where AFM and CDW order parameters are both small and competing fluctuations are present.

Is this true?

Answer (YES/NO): NO